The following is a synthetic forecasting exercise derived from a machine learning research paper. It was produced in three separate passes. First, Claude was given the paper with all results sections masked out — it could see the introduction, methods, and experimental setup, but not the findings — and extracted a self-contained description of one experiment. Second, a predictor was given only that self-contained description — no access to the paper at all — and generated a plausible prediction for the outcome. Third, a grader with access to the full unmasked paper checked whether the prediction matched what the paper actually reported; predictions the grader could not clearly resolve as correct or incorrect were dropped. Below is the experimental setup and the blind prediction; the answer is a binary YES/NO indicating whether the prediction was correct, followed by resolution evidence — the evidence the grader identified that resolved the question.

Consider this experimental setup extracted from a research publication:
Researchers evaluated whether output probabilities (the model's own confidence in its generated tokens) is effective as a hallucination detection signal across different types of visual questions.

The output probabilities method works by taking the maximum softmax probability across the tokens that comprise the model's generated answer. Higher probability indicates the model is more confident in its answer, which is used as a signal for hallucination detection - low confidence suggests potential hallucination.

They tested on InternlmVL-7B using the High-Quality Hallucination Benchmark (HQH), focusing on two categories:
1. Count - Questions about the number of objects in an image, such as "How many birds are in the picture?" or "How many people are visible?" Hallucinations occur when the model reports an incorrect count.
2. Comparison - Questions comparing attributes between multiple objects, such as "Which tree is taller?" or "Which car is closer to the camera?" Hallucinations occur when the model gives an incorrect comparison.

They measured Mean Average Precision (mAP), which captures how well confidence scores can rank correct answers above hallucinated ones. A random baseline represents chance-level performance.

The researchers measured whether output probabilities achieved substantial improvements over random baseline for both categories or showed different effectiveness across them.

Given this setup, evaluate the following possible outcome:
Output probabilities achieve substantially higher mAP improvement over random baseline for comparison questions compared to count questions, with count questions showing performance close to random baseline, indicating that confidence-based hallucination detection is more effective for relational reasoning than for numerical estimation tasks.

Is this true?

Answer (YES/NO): NO